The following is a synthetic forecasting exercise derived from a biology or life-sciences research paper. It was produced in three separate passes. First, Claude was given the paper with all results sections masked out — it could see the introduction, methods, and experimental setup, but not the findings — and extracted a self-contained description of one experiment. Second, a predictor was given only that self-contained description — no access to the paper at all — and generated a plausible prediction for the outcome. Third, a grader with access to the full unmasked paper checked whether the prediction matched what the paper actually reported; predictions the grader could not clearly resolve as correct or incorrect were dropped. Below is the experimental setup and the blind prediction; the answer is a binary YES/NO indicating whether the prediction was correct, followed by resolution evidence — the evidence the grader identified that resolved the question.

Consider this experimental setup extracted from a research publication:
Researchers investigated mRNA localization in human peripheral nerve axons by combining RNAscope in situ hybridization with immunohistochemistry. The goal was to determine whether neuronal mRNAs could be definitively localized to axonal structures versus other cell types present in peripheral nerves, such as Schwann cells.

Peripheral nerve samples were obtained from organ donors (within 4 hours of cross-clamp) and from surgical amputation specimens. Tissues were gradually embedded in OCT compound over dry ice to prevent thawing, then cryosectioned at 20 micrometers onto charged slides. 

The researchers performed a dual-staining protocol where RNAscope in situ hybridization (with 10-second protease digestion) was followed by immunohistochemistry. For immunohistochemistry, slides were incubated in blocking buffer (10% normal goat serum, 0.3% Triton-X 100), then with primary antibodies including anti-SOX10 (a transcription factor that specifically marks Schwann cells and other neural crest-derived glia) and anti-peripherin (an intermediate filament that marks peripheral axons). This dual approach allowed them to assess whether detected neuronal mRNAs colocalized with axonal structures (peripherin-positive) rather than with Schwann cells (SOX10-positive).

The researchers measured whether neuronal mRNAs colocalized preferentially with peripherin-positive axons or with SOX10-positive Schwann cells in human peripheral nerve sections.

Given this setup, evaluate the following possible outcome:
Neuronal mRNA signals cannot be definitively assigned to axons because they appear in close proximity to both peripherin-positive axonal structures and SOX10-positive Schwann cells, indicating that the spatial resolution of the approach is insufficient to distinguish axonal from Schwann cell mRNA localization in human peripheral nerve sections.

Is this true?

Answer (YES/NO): NO